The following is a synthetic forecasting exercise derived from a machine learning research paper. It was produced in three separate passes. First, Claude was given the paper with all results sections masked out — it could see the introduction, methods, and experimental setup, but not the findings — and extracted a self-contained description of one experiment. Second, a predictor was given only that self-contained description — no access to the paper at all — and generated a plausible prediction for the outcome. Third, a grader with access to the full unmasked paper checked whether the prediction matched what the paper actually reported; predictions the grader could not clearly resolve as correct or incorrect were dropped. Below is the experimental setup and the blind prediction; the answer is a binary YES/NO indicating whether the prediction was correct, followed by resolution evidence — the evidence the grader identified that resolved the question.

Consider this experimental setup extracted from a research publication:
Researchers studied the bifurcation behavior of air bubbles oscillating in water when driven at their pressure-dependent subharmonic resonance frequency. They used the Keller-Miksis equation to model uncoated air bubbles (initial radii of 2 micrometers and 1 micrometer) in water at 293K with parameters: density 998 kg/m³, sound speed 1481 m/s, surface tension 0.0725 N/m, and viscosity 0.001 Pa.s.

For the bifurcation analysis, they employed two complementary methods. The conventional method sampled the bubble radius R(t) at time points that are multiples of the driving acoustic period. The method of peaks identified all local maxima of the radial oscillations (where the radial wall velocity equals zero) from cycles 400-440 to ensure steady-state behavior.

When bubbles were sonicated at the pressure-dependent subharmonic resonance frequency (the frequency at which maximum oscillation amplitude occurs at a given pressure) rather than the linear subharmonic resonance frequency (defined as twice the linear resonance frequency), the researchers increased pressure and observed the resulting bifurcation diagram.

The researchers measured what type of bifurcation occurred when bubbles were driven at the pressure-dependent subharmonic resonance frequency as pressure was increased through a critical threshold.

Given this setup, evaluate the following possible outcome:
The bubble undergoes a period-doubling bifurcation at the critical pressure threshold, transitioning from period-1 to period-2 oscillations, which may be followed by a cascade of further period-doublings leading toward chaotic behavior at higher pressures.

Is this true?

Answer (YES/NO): NO